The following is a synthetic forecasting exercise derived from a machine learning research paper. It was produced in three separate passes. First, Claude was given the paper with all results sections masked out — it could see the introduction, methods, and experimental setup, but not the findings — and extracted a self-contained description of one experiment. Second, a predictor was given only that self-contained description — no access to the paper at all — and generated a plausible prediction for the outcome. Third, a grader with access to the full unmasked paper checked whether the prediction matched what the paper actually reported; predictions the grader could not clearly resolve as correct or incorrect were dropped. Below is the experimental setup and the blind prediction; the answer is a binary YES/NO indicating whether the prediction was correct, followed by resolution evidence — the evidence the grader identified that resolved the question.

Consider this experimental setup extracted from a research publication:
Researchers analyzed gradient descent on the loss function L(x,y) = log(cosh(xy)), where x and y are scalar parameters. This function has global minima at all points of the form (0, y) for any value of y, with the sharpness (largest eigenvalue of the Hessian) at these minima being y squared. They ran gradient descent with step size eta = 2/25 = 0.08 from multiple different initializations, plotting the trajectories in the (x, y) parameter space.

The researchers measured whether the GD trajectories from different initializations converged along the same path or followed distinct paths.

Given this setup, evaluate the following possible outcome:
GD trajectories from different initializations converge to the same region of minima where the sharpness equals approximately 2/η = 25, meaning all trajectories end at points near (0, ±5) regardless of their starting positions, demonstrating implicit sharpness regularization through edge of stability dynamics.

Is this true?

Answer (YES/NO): YES